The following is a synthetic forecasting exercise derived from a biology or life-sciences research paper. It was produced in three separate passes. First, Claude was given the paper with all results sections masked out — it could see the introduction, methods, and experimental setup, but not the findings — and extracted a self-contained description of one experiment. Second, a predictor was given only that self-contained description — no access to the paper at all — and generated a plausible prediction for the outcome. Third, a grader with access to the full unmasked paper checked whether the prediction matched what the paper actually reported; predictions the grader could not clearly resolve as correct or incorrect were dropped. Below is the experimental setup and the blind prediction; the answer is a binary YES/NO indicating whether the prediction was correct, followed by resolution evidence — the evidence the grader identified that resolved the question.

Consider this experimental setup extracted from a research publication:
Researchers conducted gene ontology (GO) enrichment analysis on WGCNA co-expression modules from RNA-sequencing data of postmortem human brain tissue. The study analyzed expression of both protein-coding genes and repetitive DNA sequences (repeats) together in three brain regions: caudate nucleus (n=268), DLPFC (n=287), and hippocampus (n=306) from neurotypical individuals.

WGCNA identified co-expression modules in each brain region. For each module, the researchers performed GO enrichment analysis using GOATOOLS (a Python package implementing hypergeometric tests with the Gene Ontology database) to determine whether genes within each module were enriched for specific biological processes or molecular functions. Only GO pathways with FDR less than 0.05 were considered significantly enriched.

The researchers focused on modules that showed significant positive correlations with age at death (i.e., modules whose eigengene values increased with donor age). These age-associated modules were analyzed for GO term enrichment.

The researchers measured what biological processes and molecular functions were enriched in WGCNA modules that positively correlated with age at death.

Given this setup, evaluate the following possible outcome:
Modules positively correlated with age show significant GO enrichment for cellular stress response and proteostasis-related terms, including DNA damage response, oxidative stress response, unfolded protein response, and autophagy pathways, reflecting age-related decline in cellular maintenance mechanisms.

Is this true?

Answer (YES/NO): NO